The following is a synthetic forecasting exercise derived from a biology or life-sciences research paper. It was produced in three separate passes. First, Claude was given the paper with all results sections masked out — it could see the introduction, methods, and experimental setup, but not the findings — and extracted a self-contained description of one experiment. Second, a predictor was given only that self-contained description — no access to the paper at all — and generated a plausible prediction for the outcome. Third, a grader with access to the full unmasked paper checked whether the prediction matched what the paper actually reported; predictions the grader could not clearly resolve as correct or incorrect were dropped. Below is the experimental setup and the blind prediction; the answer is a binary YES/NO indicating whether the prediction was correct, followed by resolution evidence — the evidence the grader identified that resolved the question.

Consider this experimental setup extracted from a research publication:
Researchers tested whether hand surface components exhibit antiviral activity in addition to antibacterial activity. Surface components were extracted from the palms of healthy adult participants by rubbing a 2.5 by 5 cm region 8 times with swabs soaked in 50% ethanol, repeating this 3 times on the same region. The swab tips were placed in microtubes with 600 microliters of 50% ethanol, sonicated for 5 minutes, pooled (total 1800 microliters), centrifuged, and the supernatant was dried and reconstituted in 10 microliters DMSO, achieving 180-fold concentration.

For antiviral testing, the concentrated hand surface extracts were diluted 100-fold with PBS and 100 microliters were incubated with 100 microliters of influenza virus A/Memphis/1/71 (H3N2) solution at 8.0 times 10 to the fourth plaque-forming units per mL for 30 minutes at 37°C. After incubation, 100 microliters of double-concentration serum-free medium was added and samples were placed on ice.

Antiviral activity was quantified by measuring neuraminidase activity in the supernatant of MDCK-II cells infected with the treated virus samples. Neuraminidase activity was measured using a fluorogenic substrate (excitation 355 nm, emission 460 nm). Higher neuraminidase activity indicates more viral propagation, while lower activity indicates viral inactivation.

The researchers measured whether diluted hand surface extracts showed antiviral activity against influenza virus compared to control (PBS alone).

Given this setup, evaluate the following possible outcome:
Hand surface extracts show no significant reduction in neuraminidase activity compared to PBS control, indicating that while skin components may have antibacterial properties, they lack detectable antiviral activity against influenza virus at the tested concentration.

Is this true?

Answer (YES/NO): NO